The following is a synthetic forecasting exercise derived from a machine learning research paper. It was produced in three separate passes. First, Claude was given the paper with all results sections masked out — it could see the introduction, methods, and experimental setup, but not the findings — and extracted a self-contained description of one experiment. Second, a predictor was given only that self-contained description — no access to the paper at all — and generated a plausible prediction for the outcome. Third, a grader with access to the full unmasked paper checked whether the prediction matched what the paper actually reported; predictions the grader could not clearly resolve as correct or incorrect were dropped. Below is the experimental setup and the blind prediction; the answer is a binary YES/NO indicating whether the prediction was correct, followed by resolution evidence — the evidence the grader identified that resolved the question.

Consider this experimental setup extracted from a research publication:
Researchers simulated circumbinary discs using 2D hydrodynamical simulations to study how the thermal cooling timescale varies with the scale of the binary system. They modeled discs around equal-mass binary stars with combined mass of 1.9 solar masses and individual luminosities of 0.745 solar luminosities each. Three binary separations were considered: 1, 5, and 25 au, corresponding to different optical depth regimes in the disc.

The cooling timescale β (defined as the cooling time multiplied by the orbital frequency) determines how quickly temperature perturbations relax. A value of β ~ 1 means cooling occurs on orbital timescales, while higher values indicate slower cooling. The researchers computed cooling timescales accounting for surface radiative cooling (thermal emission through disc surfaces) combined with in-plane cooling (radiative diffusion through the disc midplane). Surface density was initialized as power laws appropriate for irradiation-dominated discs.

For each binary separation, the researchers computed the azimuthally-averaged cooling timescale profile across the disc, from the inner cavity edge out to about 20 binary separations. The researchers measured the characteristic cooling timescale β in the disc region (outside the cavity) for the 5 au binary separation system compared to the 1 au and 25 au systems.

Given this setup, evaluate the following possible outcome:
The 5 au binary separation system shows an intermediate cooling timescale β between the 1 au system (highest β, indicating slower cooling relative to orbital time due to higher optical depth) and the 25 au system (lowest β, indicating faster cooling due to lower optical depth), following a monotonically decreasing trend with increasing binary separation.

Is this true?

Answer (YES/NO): YES